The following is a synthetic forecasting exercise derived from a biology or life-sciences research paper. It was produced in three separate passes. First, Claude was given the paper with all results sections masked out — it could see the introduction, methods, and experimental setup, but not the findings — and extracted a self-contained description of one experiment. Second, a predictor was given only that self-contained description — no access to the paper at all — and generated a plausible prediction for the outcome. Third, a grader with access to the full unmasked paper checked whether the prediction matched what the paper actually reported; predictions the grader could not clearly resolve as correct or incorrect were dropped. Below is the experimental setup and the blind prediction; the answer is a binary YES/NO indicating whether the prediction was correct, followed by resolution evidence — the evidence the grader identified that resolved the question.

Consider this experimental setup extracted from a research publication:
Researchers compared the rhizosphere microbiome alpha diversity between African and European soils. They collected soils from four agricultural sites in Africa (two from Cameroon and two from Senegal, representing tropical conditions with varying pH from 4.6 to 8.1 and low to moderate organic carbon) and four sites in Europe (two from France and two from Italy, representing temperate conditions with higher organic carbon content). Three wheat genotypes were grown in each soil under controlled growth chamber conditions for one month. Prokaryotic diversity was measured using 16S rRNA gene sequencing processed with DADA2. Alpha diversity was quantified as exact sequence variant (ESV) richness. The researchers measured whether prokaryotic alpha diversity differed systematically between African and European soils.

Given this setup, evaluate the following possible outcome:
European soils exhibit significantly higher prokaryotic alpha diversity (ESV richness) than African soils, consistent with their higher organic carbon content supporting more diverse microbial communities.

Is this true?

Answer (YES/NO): NO